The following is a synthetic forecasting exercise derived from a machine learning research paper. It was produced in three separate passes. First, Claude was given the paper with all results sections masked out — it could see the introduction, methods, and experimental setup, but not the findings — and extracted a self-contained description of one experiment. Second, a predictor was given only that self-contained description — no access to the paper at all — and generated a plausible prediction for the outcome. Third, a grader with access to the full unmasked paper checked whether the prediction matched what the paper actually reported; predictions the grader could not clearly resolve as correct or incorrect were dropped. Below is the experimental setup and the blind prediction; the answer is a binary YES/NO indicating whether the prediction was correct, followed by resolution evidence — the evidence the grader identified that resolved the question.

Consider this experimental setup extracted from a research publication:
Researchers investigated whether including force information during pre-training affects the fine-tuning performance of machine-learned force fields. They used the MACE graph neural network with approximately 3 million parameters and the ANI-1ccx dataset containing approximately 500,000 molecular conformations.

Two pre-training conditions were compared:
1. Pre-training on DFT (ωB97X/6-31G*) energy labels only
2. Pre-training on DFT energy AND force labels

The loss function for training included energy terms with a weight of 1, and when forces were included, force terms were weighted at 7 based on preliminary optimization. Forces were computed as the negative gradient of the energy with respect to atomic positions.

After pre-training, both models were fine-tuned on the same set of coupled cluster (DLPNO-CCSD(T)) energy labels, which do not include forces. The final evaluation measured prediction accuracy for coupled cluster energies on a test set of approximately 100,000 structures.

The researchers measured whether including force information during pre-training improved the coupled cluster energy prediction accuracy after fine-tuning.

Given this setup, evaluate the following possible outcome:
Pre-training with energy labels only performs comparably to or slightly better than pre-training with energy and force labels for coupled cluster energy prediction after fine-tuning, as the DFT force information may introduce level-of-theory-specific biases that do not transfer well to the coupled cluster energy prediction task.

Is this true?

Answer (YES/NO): NO